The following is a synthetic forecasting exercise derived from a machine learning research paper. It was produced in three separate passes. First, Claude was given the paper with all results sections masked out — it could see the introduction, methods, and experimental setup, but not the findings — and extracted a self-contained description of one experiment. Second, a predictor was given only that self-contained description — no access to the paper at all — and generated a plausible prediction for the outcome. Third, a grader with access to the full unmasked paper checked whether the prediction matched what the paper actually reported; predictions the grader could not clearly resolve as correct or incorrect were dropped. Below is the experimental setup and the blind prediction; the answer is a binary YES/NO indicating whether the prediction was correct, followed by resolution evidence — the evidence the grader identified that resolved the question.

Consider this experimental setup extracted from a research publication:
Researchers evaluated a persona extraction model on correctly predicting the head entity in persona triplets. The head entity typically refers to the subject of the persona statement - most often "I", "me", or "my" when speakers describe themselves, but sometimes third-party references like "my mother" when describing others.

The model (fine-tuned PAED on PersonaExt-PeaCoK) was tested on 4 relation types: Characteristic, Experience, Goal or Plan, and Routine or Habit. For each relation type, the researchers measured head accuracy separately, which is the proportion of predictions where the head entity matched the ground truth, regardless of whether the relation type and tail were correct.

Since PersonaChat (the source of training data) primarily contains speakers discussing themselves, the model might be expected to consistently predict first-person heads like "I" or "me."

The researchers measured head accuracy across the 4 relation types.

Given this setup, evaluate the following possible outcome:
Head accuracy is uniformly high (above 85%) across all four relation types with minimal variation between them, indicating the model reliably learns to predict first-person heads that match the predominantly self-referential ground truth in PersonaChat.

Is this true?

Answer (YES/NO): YES